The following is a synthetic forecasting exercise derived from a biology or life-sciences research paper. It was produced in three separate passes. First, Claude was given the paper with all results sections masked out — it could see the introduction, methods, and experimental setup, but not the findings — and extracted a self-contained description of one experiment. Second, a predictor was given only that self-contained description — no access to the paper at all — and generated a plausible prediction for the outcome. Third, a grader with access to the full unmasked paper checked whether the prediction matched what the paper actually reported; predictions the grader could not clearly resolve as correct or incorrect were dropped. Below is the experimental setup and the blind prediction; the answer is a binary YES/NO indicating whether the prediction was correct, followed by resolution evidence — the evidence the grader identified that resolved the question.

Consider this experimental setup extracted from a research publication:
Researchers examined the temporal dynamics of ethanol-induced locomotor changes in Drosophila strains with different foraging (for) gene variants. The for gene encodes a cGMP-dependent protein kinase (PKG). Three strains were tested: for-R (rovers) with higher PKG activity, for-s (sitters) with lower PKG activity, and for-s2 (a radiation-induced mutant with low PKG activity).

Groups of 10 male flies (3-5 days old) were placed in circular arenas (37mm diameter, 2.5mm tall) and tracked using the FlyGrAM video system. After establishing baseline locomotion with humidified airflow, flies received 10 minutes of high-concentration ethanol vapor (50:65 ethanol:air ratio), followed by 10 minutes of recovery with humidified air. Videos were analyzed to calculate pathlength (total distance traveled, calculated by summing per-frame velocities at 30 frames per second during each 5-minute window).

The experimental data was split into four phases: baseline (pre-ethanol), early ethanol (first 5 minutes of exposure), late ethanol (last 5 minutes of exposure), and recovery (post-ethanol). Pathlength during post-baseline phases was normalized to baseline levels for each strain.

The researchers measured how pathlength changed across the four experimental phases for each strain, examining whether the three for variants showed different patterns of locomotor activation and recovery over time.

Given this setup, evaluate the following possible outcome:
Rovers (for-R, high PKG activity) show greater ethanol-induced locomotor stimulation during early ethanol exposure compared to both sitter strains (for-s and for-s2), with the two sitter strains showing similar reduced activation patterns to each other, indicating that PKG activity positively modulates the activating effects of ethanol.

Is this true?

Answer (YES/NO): NO